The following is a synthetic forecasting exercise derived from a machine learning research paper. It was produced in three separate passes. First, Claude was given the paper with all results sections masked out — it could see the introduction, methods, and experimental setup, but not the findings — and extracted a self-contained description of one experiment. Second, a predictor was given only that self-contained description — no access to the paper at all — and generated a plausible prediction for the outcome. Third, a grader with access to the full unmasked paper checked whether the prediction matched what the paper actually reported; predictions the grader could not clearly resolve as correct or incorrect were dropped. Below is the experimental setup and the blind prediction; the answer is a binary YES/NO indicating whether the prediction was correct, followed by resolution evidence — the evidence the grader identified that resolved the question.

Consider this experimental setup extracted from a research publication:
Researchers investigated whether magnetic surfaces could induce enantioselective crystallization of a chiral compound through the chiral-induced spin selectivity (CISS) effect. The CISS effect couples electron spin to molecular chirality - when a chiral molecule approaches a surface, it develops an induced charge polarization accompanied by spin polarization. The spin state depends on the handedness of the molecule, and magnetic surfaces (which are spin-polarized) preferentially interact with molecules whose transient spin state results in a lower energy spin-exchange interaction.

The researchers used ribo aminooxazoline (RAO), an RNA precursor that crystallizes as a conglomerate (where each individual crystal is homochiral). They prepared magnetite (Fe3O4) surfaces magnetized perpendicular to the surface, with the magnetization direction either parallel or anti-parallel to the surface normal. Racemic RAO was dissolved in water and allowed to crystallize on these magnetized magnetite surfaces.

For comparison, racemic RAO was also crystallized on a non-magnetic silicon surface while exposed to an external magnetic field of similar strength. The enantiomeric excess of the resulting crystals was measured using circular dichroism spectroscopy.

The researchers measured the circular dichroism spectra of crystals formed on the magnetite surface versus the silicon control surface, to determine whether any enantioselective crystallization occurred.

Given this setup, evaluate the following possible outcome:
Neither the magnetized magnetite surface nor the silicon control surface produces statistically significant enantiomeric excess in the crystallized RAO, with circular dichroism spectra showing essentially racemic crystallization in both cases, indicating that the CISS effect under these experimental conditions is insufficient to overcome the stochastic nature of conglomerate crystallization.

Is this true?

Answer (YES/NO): NO